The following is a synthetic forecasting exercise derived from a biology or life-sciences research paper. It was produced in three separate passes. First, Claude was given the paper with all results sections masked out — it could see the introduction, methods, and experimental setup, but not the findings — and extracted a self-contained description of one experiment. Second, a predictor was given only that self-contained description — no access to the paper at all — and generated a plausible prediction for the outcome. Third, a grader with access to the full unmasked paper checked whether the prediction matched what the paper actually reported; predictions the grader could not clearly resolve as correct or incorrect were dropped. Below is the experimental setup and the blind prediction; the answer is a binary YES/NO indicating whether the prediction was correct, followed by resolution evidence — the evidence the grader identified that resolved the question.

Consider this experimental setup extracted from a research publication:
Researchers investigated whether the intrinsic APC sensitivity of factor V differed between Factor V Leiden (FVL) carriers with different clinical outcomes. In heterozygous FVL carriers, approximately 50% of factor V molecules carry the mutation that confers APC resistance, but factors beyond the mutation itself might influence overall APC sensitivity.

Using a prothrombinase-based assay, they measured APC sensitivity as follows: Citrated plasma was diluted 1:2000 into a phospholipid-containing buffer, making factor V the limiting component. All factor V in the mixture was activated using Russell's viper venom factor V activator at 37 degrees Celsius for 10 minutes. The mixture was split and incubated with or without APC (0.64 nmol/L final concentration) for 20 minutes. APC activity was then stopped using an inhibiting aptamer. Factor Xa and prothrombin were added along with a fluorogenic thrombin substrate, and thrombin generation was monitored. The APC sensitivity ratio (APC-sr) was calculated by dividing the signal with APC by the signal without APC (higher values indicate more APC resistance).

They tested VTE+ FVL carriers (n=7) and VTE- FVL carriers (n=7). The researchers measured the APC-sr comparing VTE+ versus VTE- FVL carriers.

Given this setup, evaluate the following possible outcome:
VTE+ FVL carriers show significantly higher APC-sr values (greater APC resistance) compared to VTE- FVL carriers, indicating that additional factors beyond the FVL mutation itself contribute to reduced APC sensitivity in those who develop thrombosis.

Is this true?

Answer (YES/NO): NO